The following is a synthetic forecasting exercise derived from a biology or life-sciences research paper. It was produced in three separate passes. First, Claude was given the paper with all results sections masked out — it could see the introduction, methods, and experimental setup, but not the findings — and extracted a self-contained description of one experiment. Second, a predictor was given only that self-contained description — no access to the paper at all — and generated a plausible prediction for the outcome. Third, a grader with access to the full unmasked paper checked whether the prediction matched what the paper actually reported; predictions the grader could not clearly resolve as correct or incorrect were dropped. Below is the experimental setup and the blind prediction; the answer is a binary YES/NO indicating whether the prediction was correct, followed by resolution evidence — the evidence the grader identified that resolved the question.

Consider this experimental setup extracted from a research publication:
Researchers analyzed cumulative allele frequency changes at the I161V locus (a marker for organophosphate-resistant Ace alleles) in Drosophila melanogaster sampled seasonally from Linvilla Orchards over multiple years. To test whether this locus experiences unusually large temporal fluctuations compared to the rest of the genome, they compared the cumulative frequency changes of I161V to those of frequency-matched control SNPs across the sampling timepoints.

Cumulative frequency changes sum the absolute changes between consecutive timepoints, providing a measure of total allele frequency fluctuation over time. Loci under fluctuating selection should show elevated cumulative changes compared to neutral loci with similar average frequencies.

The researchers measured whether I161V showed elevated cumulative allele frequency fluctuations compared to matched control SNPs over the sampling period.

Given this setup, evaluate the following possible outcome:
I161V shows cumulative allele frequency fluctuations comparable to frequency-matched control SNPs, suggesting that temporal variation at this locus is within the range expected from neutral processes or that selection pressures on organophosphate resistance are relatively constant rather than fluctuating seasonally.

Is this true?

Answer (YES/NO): NO